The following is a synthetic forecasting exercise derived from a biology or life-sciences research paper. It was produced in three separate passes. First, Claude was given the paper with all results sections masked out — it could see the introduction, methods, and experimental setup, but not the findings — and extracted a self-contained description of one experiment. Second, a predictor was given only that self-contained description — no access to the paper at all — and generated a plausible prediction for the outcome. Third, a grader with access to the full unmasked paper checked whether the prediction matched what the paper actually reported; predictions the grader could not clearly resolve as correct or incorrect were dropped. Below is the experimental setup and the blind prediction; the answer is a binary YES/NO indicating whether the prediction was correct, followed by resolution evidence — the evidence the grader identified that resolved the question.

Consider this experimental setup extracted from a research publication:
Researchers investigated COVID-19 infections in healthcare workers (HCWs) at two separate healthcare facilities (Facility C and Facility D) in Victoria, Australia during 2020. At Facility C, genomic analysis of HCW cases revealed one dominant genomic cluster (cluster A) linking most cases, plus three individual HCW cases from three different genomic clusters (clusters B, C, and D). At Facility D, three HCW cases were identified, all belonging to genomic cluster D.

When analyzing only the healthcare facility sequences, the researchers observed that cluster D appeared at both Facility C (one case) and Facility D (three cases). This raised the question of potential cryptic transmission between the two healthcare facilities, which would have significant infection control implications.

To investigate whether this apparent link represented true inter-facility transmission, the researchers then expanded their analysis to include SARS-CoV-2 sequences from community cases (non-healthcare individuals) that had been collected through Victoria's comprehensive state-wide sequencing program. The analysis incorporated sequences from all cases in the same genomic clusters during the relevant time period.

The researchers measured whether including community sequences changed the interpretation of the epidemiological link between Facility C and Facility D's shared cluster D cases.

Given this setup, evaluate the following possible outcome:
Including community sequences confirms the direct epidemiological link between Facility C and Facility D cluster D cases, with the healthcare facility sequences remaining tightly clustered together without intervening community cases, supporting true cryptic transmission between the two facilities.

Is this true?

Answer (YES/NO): NO